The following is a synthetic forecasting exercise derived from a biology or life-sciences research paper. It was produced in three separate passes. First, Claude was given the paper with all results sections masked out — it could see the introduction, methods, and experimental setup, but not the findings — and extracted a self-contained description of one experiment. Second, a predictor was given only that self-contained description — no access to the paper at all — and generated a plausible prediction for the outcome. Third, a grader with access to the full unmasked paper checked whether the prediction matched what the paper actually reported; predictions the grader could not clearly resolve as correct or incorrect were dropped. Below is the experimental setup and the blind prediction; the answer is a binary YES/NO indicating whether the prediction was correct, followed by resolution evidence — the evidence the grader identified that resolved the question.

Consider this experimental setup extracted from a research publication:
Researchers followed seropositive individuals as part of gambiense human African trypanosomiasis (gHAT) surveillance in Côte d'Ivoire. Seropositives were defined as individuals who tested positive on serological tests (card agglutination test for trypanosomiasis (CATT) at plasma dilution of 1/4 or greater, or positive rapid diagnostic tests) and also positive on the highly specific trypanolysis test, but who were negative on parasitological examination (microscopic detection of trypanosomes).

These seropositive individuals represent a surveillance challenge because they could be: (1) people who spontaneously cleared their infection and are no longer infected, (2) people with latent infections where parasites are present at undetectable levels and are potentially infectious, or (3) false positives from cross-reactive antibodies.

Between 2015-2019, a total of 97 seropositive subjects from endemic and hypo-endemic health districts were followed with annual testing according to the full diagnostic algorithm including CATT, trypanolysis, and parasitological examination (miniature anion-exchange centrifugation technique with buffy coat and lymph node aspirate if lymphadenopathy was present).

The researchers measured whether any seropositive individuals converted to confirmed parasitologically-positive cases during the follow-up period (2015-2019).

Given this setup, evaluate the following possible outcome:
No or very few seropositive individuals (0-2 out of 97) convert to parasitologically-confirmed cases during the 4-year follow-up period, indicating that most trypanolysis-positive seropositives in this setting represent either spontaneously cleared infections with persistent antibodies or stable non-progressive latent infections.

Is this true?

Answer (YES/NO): YES